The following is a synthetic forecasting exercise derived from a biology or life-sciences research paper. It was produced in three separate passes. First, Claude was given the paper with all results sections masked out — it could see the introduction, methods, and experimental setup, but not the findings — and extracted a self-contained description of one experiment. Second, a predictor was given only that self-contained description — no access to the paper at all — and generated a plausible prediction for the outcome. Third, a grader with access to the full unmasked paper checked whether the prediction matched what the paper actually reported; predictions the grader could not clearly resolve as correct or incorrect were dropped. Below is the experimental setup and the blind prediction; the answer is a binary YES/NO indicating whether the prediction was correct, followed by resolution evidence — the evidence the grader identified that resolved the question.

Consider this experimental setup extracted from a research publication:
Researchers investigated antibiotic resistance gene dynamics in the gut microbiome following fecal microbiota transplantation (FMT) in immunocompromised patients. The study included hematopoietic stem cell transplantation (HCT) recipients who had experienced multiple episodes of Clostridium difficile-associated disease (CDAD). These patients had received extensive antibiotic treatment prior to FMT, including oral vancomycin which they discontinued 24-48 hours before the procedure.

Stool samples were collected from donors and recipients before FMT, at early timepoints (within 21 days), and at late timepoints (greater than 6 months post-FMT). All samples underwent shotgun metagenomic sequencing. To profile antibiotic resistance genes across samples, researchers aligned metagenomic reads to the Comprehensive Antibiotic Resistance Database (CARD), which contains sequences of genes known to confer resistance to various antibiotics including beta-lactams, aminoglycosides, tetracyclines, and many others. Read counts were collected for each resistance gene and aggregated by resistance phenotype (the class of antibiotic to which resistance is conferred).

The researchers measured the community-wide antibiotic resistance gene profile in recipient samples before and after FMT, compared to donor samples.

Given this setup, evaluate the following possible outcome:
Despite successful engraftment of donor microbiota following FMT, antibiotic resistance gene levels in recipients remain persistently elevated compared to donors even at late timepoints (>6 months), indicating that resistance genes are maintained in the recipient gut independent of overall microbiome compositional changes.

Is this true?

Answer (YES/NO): NO